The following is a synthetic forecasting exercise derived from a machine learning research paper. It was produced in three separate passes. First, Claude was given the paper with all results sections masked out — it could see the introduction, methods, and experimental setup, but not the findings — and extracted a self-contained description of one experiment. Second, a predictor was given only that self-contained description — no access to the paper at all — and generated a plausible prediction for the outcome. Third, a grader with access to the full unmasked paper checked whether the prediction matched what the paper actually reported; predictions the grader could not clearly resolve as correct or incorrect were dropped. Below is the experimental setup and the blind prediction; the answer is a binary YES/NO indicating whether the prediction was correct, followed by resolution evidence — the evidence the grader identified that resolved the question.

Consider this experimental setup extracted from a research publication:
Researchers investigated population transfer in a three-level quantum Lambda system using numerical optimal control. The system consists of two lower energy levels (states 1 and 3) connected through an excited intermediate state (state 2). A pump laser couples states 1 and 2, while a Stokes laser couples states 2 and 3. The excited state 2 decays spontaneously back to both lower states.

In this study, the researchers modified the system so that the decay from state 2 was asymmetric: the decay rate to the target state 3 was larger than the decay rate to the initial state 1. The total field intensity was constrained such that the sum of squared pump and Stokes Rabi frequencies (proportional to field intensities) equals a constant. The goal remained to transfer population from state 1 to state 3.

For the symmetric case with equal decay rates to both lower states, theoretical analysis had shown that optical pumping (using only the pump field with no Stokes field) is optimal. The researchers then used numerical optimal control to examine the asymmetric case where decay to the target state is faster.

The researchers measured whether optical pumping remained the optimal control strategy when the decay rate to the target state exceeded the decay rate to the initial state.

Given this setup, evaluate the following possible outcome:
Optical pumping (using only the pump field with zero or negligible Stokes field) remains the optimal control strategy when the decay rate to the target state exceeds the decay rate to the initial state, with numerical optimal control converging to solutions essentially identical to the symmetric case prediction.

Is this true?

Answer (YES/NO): YES